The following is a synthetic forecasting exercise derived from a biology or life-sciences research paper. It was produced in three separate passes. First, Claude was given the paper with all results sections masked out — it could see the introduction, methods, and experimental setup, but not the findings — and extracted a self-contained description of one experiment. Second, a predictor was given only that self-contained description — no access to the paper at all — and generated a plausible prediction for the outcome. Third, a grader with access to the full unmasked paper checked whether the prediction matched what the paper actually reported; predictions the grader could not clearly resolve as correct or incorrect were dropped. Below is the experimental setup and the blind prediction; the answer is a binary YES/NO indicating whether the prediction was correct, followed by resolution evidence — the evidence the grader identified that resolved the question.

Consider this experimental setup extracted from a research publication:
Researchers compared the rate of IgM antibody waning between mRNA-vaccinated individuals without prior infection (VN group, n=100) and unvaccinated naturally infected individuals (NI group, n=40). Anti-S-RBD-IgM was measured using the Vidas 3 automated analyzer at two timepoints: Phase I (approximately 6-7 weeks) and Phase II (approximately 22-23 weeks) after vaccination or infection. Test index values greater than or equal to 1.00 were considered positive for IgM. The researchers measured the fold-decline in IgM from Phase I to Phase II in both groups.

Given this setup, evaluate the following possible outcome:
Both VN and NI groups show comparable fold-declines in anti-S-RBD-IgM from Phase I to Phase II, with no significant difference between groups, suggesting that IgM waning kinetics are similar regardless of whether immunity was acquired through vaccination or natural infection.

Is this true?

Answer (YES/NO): NO